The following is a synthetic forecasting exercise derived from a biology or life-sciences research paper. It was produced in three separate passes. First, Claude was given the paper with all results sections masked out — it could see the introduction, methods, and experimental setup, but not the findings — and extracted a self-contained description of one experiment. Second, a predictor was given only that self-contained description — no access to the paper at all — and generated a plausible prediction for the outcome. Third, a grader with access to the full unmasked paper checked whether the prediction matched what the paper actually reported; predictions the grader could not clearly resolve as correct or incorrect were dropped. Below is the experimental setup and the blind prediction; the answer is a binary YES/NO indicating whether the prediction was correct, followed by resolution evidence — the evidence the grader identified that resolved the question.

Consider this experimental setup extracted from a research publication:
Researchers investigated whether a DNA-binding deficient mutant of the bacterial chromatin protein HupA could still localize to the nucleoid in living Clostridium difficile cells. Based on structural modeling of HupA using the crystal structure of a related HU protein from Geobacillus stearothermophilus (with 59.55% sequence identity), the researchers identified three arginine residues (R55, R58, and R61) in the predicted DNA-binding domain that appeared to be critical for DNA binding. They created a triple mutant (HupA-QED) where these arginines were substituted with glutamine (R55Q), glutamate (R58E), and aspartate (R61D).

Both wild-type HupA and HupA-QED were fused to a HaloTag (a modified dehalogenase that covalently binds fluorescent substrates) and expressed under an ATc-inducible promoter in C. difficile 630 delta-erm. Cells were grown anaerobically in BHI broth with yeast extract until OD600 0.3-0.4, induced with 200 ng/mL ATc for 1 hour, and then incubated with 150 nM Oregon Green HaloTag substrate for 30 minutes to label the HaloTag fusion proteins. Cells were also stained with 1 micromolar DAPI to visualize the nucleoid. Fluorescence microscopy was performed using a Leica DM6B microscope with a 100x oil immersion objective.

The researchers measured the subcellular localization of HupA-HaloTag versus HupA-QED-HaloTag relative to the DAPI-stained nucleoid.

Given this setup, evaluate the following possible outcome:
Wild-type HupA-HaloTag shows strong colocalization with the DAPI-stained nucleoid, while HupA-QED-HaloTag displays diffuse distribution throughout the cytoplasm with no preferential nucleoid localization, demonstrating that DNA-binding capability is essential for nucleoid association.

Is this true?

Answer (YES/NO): YES